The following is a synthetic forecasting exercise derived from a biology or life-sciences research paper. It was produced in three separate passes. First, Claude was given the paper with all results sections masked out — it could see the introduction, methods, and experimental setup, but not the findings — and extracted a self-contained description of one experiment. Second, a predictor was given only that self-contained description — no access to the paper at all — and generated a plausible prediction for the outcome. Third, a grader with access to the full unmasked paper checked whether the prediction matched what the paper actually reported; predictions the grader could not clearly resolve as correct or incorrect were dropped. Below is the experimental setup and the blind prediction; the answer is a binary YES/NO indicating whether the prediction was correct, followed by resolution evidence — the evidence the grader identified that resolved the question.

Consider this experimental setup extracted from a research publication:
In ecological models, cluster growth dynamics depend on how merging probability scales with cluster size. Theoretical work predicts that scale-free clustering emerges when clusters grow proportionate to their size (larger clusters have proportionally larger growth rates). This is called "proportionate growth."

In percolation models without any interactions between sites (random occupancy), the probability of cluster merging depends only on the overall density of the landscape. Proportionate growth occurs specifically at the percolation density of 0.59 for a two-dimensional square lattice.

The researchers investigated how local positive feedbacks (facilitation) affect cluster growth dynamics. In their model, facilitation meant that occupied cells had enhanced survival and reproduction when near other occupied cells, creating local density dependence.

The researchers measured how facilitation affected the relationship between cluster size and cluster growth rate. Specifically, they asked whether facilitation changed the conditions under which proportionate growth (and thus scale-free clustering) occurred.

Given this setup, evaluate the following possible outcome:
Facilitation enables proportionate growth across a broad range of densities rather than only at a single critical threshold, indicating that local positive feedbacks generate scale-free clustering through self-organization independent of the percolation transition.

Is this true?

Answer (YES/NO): NO